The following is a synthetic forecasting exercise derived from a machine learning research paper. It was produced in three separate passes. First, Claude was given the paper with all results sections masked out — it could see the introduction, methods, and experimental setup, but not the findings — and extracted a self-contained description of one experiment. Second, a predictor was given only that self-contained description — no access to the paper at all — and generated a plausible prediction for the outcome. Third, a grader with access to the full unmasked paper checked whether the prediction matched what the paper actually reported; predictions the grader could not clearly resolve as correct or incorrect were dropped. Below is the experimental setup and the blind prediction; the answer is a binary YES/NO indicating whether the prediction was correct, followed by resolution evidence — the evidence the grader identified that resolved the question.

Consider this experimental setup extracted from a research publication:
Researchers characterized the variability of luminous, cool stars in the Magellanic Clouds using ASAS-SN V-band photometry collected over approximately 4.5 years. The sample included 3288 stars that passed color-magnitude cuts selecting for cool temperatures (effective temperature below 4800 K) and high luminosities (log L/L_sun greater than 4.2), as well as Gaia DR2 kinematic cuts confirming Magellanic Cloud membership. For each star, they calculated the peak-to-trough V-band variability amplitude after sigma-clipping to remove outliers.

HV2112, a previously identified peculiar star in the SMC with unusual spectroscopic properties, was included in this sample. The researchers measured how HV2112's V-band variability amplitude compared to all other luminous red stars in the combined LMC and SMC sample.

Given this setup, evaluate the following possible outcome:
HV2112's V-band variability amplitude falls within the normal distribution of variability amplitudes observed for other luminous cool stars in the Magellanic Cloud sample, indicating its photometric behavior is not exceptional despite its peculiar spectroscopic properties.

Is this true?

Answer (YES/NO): NO